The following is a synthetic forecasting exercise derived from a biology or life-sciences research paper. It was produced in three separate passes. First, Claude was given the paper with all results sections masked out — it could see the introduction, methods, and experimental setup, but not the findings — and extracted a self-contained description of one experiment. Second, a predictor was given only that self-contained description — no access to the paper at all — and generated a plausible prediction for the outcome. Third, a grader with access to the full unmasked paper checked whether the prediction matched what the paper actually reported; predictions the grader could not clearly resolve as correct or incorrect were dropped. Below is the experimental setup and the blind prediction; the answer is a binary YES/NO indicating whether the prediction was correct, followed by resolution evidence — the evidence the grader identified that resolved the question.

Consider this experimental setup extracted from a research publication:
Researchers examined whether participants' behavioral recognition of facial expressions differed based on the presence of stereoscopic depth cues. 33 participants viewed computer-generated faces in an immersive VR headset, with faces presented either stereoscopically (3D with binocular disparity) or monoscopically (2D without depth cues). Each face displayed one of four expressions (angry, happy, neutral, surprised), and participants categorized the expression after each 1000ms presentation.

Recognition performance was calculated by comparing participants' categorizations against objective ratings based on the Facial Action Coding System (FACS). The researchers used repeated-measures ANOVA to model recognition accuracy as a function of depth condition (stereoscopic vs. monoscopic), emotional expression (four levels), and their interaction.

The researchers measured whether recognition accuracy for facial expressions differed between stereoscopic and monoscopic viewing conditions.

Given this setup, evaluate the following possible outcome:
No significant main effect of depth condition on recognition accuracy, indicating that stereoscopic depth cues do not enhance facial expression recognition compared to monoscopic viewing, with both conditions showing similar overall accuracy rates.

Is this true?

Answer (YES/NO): YES